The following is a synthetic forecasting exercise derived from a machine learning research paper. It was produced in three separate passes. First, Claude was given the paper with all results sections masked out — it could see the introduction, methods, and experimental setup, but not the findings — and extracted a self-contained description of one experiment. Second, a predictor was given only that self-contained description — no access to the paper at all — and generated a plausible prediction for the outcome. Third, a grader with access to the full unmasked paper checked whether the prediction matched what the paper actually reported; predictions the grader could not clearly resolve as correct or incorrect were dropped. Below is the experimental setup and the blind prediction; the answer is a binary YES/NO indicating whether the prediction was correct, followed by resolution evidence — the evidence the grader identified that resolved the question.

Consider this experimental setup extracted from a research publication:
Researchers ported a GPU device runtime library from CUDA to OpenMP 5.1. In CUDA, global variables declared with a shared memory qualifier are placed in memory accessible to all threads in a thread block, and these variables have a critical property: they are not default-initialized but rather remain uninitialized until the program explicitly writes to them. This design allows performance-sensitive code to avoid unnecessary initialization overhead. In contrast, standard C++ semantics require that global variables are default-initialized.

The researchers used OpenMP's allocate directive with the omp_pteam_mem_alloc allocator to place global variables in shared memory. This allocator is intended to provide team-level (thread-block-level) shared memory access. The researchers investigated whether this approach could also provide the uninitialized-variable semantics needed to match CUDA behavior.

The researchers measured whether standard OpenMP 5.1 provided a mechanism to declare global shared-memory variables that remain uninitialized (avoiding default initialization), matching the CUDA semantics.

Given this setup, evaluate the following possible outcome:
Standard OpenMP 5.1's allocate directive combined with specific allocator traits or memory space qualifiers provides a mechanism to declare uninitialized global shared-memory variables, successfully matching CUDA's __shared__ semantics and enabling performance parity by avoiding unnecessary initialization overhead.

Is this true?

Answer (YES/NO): NO